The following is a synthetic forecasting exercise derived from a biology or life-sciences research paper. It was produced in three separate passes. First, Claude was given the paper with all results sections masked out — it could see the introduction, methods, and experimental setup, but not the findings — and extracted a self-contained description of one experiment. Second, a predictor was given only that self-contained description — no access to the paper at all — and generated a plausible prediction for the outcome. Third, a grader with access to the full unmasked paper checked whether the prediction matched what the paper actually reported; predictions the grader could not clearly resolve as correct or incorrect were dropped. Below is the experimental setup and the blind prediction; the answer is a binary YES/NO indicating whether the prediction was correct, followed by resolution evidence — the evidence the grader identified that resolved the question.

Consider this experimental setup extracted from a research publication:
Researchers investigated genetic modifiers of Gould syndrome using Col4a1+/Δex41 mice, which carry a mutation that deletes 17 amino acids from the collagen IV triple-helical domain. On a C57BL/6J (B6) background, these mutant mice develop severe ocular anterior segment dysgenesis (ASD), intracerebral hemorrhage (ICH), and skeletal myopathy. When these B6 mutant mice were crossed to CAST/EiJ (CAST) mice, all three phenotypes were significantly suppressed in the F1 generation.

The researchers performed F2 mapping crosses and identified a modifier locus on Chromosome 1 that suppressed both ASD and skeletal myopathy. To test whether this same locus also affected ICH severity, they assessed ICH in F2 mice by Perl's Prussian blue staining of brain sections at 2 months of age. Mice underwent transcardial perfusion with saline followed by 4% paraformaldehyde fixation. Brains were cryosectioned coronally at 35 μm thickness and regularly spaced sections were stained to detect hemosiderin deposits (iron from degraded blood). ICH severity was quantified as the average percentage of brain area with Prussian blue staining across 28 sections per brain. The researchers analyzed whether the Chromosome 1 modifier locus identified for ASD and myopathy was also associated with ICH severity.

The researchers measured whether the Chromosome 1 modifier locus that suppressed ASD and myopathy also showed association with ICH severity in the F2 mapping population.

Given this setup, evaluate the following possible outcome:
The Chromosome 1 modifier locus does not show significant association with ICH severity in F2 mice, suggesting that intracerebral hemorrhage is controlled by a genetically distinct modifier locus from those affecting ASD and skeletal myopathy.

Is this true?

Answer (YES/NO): YES